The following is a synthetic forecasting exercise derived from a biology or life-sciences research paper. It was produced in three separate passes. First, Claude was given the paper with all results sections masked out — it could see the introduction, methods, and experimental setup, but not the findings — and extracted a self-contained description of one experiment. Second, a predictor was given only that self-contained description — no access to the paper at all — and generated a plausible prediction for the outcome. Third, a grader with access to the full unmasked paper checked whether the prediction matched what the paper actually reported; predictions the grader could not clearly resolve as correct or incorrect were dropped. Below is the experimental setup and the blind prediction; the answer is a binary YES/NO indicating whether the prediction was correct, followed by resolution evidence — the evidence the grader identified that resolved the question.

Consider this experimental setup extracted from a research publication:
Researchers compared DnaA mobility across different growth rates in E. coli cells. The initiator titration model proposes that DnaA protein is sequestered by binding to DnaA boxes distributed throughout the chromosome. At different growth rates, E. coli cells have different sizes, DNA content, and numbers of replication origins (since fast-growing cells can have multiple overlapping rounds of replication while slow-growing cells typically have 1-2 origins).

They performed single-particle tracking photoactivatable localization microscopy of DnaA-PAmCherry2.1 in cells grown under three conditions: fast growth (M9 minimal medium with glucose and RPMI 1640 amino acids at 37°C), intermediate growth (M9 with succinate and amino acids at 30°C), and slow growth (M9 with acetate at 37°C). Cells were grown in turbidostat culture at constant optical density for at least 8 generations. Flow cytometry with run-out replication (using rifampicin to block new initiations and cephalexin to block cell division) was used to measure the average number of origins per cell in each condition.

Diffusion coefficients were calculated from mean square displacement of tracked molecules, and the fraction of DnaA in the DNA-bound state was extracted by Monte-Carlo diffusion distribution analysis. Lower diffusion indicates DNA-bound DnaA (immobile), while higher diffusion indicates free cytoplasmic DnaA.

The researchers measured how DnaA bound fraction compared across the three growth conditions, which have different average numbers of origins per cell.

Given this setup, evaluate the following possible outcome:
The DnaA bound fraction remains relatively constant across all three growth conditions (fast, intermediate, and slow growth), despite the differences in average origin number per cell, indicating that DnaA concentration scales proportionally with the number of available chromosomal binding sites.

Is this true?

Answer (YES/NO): NO